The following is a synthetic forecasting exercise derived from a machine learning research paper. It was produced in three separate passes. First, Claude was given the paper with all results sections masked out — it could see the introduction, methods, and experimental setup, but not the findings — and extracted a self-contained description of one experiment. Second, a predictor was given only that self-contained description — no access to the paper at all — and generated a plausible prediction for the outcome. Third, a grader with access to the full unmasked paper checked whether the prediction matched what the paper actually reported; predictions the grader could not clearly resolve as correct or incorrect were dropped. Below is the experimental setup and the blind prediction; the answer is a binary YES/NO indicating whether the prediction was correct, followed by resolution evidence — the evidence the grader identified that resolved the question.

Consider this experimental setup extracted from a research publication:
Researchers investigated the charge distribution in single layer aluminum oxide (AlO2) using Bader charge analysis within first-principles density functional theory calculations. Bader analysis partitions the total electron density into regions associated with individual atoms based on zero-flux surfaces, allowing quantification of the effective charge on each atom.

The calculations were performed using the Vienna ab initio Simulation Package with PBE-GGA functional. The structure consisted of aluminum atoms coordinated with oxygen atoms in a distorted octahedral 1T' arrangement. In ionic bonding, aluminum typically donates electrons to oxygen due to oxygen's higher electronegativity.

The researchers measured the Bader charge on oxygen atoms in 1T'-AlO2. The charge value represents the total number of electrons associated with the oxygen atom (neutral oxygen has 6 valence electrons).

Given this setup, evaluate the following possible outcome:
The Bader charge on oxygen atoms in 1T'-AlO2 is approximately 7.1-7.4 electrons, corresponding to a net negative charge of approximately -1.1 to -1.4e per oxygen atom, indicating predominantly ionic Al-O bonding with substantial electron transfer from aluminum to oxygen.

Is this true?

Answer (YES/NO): YES